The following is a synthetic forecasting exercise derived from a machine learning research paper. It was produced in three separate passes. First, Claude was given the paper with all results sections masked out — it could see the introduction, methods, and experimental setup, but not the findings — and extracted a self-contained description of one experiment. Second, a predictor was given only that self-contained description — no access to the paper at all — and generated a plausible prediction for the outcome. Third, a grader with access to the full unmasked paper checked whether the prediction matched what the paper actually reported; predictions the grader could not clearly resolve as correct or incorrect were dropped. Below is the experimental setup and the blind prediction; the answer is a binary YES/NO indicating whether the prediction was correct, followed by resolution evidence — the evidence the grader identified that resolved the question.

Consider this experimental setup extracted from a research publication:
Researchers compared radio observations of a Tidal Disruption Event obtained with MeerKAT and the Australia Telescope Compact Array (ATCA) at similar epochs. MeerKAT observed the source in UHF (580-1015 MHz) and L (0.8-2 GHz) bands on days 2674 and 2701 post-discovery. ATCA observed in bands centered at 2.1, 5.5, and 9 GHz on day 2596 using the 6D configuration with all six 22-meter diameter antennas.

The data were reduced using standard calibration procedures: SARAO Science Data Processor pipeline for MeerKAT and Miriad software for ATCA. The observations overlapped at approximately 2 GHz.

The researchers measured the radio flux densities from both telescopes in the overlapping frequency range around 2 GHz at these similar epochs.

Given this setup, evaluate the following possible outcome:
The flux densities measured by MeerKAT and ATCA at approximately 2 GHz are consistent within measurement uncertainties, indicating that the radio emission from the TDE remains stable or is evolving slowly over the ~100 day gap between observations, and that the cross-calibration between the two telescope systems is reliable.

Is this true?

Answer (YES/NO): NO